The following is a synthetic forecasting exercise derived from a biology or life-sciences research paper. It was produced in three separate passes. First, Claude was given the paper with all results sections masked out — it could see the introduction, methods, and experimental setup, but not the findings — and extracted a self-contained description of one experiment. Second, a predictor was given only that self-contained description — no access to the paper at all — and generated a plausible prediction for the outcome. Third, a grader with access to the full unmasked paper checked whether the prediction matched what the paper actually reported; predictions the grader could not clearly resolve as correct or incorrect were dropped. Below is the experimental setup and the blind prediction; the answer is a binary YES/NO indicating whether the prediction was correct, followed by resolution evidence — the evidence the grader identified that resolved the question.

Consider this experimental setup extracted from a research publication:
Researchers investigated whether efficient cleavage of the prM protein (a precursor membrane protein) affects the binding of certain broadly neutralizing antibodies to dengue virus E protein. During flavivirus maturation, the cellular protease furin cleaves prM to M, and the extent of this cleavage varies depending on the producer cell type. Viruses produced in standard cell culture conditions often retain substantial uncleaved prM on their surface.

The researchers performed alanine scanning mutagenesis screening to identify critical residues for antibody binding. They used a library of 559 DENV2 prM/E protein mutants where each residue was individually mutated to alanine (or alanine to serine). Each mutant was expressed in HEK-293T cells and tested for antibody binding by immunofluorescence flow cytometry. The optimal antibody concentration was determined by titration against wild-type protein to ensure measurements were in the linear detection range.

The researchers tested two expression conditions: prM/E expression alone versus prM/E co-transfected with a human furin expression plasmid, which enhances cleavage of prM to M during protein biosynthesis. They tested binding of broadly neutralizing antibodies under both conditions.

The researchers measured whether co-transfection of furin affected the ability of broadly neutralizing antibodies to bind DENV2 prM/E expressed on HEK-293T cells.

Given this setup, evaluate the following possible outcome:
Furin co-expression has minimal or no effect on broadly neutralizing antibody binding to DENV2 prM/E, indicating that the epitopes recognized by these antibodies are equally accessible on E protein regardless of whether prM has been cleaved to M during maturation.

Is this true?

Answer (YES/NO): NO